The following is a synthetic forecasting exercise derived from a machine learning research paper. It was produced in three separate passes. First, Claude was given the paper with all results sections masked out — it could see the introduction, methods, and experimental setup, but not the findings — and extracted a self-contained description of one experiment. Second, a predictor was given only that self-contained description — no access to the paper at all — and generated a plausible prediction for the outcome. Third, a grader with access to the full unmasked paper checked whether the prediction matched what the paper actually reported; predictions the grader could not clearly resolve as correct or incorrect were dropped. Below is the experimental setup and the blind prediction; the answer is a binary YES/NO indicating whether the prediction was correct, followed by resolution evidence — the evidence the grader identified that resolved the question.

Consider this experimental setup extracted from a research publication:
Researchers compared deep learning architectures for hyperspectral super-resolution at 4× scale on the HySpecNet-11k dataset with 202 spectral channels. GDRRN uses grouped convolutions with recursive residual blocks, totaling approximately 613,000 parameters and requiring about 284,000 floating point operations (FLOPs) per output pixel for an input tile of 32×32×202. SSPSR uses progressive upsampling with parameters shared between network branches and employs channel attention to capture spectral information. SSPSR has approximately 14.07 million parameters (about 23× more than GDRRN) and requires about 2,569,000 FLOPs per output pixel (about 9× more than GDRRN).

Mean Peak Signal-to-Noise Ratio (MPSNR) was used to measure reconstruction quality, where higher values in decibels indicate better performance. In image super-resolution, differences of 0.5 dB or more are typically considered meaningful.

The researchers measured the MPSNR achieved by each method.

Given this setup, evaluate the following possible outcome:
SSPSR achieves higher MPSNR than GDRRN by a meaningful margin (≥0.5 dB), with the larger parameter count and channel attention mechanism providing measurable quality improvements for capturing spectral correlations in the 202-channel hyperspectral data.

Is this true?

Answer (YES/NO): YES